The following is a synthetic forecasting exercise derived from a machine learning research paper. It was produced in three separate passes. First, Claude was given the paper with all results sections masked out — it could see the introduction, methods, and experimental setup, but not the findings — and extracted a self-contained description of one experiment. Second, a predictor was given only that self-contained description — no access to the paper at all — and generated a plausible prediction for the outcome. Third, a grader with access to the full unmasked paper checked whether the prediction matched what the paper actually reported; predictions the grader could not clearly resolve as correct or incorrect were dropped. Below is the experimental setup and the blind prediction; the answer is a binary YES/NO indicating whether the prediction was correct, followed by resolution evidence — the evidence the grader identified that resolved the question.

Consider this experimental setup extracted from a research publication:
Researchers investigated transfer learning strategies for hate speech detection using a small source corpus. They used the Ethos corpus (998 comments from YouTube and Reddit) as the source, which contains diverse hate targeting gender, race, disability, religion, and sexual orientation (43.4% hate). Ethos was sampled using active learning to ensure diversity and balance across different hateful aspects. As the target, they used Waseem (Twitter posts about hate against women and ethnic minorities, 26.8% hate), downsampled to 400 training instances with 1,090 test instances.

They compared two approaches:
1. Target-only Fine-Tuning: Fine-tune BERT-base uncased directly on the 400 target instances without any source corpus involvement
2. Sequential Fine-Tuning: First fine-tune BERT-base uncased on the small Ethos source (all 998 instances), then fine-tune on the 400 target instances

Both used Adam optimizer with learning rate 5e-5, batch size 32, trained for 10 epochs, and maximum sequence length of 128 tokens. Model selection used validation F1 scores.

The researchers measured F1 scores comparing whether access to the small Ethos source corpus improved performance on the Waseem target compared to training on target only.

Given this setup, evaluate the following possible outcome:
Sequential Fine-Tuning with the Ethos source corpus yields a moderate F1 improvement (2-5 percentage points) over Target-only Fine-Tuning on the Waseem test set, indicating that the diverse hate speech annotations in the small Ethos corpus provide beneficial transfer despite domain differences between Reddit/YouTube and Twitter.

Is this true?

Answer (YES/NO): NO